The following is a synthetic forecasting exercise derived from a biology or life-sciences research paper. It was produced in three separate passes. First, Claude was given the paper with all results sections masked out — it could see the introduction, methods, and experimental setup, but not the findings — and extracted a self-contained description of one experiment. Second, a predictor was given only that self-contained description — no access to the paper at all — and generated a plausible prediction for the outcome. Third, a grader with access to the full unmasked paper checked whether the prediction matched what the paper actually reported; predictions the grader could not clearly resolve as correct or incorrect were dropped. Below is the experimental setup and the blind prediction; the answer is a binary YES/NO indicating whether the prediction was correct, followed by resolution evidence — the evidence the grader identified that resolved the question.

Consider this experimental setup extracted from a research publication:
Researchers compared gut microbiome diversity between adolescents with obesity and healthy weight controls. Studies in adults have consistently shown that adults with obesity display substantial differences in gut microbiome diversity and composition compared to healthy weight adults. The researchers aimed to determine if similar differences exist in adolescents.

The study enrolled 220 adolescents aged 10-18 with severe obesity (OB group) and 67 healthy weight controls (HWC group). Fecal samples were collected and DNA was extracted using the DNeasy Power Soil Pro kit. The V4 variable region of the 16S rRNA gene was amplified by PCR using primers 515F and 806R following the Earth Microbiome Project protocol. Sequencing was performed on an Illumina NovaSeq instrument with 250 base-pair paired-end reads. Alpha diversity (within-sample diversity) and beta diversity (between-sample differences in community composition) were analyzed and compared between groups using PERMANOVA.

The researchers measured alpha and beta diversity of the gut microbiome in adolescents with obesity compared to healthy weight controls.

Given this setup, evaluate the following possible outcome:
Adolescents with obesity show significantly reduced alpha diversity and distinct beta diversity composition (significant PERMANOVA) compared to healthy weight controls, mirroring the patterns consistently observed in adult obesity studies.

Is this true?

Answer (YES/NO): NO